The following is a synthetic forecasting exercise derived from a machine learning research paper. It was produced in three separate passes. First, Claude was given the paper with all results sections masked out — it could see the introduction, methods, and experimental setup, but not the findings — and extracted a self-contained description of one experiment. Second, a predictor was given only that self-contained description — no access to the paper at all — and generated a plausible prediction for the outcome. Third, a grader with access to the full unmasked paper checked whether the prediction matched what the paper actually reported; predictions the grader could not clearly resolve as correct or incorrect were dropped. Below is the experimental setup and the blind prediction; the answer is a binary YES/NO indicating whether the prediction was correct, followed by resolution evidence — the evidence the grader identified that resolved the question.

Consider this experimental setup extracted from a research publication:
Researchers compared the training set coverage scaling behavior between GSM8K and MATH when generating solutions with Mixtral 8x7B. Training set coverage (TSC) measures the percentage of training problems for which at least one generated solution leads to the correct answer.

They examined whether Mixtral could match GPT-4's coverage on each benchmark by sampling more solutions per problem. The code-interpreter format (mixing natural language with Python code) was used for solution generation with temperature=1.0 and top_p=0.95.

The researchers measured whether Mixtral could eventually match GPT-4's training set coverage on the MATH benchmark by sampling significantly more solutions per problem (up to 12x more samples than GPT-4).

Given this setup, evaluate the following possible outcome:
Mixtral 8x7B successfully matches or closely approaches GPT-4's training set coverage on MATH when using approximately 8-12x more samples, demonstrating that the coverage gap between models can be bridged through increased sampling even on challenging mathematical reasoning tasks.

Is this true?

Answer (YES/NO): NO